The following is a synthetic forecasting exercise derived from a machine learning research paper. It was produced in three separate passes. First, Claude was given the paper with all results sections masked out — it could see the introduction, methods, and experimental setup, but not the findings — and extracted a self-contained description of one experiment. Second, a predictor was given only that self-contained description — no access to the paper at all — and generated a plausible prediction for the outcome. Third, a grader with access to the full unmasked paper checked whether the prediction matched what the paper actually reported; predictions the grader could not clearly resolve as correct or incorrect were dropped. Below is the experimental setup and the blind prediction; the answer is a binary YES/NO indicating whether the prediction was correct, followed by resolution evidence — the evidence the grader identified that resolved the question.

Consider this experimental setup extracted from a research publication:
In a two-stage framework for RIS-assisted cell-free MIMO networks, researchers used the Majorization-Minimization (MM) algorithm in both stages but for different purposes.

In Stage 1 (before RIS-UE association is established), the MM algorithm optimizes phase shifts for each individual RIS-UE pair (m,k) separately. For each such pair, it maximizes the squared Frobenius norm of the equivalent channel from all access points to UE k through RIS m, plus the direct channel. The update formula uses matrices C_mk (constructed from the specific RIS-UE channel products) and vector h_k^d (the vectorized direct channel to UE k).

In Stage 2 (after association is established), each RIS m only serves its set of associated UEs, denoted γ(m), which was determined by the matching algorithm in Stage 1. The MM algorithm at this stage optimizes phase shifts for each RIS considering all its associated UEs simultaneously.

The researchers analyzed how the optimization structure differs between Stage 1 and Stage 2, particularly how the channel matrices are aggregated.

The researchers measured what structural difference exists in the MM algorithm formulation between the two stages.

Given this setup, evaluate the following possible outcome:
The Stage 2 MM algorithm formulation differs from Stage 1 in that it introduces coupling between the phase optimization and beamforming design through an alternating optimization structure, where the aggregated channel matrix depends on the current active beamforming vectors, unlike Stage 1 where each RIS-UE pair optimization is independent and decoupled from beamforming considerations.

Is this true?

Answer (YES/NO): NO